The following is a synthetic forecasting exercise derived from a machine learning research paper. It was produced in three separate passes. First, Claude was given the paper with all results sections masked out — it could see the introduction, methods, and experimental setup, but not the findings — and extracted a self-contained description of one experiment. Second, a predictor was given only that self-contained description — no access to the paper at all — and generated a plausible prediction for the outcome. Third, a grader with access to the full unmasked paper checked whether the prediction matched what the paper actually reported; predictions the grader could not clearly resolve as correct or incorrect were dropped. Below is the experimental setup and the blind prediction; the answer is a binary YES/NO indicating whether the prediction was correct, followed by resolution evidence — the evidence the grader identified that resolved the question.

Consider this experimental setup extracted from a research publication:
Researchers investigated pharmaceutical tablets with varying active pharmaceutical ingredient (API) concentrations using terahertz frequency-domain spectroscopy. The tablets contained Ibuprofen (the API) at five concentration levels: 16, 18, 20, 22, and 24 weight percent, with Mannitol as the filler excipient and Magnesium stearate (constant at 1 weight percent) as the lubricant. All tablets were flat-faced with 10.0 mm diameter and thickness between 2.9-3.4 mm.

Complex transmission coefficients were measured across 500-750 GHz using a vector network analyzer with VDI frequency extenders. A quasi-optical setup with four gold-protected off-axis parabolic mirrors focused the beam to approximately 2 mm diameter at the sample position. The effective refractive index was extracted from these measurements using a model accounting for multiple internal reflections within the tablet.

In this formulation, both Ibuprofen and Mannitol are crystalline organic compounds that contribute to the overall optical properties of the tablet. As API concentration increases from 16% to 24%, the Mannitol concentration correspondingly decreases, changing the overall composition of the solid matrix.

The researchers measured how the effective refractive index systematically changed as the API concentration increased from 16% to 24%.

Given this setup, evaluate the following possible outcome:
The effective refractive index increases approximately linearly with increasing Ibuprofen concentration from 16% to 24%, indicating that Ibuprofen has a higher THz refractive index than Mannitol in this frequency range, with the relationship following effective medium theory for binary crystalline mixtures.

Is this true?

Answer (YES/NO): NO